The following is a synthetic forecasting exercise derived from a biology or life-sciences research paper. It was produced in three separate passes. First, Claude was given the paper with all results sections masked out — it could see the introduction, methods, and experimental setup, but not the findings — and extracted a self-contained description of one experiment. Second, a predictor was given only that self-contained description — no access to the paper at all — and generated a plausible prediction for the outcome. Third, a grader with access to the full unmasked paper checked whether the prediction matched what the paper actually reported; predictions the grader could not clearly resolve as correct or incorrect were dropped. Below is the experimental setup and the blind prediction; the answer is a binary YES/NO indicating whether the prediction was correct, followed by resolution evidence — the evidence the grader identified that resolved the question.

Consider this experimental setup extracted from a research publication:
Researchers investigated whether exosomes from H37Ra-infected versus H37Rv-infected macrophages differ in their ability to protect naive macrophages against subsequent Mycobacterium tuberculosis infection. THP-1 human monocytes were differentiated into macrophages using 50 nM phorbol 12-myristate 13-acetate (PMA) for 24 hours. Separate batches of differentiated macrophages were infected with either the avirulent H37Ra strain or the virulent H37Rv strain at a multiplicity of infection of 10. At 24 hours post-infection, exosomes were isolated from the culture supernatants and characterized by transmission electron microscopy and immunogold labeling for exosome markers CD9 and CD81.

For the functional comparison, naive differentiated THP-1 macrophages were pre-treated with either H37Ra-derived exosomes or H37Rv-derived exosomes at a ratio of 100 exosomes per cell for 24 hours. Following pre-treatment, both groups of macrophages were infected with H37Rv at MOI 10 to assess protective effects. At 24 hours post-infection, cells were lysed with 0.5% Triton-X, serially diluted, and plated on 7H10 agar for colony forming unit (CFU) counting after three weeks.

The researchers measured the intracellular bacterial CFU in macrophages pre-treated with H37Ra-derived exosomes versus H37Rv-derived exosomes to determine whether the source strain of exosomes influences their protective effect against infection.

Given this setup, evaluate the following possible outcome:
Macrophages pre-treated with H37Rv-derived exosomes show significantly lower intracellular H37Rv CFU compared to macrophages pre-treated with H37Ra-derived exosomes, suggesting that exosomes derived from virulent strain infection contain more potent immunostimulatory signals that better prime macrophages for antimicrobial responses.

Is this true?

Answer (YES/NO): NO